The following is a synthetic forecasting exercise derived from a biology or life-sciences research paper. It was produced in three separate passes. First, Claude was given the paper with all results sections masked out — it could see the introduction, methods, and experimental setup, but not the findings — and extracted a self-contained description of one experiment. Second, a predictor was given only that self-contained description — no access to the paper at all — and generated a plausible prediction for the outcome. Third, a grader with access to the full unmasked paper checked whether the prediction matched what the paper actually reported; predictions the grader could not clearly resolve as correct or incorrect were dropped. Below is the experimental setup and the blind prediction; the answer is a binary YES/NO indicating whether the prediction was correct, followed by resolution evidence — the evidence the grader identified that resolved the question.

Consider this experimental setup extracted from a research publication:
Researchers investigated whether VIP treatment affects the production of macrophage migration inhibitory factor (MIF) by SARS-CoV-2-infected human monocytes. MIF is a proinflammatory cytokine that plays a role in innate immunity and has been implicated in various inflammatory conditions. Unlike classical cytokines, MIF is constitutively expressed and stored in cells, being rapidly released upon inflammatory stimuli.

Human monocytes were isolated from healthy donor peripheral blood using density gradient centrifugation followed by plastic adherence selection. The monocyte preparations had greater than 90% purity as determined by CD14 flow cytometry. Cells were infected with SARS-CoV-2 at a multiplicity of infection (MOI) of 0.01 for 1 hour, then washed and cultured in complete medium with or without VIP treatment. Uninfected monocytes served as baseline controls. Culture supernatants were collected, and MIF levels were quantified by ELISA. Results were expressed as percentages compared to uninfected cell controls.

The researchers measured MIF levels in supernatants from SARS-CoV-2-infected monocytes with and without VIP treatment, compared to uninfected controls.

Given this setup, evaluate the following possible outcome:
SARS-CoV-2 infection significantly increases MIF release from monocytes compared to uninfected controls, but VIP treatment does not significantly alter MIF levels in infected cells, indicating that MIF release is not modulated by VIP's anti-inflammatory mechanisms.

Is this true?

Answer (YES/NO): NO